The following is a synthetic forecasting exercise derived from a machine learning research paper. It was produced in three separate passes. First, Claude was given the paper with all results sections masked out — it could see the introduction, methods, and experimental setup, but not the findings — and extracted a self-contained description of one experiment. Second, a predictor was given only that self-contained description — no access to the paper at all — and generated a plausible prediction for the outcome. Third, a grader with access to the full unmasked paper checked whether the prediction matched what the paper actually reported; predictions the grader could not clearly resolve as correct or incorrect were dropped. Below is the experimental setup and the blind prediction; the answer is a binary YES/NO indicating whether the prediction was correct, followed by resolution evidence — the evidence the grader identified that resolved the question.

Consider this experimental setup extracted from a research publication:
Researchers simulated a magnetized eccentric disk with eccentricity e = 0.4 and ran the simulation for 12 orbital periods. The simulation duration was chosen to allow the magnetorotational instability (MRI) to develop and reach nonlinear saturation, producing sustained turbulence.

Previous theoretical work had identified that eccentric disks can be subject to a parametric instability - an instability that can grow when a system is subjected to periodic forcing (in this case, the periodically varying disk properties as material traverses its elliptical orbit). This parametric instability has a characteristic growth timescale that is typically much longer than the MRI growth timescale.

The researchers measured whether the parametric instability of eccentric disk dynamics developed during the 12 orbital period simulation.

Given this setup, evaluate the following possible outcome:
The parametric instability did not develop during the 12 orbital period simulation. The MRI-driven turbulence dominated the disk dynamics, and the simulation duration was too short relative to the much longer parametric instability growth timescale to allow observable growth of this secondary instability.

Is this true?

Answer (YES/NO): YES